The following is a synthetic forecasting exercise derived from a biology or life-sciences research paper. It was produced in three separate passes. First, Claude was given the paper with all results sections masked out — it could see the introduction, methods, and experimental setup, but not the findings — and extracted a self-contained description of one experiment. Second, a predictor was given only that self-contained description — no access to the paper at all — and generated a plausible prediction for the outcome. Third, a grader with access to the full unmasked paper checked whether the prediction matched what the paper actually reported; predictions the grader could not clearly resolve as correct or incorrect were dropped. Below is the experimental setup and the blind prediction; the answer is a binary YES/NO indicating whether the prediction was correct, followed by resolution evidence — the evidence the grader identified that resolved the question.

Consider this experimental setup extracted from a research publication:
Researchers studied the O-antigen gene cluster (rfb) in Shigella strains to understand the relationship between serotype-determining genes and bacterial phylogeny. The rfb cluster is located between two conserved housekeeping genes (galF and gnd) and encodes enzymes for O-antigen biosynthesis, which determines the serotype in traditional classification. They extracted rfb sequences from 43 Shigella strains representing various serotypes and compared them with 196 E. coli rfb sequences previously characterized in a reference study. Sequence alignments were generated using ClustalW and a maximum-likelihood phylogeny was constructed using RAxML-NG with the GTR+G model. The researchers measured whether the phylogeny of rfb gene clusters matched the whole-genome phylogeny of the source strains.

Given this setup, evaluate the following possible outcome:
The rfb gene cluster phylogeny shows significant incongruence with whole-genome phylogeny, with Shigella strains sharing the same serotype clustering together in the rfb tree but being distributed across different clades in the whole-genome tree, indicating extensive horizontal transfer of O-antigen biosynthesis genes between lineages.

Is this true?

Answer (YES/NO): YES